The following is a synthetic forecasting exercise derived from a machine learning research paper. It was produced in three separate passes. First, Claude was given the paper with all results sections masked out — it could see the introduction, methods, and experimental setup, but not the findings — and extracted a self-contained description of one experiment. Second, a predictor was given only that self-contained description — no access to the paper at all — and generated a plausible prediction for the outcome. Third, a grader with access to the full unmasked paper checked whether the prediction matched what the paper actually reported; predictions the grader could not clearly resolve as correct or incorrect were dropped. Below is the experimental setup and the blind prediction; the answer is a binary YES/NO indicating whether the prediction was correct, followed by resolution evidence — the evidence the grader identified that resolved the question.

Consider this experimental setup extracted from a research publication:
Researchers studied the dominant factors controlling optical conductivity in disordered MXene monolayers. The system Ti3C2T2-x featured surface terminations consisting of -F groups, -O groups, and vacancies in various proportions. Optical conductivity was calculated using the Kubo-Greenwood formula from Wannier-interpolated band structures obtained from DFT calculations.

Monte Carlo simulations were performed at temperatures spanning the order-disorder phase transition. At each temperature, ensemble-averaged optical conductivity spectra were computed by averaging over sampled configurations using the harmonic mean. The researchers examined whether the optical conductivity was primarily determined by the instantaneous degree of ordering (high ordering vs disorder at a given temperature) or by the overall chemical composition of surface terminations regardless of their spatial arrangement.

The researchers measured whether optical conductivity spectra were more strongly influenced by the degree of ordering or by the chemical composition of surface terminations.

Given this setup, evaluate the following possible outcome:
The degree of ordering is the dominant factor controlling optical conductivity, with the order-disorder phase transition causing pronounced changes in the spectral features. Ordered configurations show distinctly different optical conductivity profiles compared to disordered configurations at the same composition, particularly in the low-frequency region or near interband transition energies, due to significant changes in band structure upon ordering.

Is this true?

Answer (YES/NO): NO